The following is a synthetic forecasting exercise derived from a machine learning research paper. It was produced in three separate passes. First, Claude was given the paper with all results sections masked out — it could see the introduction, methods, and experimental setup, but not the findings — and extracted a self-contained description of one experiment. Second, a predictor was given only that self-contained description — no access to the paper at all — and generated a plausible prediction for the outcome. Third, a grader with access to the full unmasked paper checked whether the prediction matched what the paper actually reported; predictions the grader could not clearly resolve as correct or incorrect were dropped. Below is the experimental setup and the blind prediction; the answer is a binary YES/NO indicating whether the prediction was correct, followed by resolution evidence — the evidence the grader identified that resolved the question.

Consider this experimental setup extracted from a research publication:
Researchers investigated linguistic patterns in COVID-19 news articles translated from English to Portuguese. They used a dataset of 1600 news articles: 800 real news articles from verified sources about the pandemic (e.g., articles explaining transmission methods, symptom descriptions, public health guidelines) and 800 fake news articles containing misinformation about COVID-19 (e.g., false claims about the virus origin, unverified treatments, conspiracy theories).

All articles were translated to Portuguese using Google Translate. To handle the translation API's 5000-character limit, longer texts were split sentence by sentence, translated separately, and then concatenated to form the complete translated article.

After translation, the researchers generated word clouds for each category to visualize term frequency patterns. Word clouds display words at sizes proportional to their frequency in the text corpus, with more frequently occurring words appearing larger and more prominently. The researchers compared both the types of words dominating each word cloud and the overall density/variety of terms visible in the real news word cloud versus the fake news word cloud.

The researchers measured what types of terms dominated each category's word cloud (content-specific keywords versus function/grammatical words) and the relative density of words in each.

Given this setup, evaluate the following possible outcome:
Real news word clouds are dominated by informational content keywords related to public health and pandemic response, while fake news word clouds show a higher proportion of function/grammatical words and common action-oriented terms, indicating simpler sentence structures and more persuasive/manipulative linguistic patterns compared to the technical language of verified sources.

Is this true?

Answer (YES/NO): NO